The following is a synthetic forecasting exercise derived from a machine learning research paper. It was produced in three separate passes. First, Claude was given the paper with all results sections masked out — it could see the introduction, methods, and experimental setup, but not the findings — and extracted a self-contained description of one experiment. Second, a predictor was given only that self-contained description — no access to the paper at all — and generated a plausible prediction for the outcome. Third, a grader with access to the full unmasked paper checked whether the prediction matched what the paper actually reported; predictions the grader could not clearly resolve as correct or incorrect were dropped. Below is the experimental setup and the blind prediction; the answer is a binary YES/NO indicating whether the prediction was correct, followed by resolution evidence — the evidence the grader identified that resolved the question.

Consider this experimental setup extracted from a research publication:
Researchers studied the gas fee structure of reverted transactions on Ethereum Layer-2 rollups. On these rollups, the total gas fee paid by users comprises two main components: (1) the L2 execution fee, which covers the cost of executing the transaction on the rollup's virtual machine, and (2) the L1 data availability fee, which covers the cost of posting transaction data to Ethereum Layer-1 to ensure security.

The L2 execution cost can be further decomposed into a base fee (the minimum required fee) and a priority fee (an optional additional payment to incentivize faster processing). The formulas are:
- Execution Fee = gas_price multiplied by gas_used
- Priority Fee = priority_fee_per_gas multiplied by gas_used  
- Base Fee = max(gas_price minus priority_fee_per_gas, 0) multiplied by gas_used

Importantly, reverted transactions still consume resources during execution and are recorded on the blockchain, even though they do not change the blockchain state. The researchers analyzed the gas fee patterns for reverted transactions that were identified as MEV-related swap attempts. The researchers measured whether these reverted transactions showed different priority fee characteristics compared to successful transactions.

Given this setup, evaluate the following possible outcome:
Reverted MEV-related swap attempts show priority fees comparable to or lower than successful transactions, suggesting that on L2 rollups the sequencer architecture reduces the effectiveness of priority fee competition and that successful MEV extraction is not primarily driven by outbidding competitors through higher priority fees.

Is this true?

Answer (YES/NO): YES